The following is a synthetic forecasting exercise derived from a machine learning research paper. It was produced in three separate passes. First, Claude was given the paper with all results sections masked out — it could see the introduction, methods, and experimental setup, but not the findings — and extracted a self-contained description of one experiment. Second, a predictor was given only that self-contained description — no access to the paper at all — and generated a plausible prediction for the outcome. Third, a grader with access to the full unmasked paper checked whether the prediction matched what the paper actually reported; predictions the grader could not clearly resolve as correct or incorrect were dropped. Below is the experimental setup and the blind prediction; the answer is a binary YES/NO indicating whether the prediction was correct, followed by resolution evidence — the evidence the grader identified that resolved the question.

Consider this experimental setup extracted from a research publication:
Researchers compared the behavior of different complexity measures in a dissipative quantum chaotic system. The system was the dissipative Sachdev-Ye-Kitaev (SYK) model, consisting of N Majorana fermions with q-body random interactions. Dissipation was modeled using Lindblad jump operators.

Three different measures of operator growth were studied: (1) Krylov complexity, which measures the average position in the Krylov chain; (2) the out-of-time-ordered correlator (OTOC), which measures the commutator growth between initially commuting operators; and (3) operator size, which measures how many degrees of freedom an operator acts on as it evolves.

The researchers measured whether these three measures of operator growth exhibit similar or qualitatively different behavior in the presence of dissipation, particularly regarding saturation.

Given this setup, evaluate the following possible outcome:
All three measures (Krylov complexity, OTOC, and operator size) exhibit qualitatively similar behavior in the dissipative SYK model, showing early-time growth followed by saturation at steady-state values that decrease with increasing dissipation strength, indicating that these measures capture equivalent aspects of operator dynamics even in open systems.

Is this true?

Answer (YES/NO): YES